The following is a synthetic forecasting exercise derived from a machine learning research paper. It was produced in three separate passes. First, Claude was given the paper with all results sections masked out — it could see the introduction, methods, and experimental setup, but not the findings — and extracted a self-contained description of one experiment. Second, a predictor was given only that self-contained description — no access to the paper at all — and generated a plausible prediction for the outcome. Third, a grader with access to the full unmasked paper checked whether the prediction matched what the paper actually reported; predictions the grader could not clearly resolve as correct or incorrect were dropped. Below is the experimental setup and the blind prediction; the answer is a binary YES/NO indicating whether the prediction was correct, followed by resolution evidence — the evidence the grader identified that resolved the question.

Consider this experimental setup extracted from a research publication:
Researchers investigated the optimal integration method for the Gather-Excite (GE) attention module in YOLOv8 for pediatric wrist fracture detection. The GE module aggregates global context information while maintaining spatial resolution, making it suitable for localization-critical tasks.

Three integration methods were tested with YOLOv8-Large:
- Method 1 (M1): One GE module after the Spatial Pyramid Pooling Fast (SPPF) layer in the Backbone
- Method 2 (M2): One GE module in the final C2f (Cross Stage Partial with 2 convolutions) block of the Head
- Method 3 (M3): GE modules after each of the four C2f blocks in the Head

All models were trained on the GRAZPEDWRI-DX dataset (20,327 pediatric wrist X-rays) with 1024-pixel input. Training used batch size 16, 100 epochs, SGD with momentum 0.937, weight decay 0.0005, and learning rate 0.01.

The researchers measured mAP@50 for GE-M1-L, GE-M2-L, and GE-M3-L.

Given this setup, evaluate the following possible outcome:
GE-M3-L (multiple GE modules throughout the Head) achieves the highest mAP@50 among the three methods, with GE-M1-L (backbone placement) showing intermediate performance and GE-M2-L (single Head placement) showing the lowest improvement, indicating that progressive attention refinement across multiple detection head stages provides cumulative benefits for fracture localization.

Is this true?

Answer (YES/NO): NO